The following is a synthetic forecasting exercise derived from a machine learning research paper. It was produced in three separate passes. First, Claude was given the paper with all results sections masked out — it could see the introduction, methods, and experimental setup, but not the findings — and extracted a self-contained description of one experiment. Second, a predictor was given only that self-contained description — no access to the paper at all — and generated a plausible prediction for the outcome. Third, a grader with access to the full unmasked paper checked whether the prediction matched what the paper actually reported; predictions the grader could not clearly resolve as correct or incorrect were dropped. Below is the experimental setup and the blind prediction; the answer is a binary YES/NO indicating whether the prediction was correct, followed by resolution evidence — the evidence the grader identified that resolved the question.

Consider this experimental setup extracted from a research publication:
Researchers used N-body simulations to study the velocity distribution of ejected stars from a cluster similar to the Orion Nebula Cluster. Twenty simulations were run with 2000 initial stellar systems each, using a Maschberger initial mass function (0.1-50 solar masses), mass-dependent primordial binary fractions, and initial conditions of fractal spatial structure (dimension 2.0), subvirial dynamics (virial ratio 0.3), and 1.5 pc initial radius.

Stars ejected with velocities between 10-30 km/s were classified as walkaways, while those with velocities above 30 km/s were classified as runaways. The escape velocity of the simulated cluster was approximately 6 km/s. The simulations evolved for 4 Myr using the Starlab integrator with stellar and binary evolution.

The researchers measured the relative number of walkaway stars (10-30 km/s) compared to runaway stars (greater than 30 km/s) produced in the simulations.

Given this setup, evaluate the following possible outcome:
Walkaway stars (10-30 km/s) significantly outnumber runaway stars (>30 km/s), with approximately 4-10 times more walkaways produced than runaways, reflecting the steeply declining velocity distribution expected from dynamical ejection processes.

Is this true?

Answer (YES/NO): NO